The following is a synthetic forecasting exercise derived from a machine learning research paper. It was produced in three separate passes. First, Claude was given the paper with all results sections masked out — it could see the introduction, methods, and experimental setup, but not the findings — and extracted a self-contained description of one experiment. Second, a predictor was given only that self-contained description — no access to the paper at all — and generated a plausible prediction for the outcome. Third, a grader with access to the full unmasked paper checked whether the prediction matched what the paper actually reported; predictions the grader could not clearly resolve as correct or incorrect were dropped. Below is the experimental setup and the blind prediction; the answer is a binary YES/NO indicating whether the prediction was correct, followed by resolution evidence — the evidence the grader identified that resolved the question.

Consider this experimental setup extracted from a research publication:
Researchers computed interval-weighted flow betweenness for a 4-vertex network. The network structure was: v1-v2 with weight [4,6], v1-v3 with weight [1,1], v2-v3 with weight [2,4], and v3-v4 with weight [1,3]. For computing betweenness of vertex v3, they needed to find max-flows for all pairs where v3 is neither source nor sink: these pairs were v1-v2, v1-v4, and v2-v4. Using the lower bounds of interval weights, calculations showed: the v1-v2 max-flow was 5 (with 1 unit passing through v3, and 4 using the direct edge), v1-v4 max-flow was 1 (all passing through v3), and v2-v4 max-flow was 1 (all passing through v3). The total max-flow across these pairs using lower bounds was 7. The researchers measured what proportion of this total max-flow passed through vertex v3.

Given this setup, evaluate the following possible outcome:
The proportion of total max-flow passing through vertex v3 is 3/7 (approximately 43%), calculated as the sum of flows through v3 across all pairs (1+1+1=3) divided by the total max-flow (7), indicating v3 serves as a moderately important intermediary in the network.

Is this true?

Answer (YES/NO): YES